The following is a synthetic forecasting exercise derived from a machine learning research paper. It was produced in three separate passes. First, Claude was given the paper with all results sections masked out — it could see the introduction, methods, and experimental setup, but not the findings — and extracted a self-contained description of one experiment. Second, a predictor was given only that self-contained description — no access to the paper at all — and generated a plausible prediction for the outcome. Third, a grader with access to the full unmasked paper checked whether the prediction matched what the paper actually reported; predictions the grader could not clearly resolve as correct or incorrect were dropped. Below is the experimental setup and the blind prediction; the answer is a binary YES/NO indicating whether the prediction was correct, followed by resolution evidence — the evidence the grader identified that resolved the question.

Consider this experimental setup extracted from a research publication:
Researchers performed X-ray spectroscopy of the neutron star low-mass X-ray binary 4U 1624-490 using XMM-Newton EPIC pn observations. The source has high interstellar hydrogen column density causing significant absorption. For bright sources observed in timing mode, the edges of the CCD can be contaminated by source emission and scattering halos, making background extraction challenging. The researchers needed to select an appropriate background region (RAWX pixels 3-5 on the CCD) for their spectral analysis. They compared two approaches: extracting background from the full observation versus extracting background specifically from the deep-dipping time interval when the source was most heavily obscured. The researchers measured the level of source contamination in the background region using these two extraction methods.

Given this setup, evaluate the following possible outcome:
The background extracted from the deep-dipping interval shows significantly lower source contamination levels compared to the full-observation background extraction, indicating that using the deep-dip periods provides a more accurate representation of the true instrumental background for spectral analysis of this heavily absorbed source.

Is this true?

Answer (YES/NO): YES